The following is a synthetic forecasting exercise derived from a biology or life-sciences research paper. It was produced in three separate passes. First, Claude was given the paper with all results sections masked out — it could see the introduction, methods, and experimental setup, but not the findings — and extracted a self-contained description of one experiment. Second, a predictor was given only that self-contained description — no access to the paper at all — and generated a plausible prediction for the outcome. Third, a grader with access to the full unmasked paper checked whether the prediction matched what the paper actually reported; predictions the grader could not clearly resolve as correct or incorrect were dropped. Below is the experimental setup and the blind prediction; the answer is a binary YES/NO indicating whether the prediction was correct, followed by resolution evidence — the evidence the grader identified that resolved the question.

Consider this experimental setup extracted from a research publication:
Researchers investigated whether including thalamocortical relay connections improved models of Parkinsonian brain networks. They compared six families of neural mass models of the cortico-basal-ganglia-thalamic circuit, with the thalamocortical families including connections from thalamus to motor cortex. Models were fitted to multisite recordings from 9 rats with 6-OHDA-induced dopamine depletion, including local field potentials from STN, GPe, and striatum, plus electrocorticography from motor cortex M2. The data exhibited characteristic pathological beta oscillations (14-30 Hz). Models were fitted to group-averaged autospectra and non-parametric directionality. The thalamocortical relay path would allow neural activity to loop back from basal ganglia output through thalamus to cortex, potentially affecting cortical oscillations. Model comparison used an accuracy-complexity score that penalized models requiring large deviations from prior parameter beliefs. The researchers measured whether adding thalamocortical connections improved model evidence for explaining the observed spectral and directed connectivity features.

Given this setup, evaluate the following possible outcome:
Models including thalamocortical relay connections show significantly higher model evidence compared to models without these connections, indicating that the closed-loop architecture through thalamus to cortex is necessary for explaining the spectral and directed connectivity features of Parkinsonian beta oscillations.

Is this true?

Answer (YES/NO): YES